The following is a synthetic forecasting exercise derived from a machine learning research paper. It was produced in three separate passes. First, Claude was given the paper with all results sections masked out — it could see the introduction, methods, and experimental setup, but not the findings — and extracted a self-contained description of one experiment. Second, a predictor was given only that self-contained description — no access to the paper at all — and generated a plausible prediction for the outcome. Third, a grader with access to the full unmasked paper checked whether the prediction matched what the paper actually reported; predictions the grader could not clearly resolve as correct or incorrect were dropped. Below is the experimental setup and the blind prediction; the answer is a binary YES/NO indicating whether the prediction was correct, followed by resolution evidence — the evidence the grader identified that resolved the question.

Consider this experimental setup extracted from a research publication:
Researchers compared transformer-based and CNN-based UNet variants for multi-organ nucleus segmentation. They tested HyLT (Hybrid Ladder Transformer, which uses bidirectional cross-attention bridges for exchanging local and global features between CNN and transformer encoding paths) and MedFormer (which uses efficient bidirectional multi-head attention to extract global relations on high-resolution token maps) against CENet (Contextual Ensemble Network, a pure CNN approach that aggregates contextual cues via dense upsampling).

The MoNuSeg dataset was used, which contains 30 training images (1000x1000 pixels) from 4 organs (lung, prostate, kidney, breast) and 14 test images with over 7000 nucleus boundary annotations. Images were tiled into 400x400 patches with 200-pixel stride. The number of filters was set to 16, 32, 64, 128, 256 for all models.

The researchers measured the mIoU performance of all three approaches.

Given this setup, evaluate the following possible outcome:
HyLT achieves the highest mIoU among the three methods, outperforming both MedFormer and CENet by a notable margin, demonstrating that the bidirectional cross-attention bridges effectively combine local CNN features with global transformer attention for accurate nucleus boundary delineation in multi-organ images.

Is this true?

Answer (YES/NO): NO